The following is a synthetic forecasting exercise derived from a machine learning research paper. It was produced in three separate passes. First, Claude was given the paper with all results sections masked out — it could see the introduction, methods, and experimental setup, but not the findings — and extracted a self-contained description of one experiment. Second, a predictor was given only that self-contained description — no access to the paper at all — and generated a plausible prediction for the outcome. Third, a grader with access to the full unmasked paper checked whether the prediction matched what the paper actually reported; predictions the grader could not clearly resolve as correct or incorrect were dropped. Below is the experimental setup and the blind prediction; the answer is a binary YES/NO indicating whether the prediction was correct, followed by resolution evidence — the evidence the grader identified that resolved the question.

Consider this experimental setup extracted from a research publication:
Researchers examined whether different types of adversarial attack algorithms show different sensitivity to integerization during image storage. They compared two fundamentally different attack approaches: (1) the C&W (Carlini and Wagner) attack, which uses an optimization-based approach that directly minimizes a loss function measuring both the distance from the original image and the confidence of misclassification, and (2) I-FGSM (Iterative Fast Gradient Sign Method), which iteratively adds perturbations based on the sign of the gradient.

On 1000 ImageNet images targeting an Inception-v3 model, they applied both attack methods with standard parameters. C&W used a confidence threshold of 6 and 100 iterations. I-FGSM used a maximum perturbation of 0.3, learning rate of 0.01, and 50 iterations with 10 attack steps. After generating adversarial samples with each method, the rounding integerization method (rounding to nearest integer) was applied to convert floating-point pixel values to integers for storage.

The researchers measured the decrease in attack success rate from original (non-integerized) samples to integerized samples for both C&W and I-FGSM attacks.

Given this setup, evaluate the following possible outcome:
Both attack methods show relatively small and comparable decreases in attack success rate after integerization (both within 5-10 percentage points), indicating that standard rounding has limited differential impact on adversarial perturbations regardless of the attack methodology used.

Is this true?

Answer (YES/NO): NO